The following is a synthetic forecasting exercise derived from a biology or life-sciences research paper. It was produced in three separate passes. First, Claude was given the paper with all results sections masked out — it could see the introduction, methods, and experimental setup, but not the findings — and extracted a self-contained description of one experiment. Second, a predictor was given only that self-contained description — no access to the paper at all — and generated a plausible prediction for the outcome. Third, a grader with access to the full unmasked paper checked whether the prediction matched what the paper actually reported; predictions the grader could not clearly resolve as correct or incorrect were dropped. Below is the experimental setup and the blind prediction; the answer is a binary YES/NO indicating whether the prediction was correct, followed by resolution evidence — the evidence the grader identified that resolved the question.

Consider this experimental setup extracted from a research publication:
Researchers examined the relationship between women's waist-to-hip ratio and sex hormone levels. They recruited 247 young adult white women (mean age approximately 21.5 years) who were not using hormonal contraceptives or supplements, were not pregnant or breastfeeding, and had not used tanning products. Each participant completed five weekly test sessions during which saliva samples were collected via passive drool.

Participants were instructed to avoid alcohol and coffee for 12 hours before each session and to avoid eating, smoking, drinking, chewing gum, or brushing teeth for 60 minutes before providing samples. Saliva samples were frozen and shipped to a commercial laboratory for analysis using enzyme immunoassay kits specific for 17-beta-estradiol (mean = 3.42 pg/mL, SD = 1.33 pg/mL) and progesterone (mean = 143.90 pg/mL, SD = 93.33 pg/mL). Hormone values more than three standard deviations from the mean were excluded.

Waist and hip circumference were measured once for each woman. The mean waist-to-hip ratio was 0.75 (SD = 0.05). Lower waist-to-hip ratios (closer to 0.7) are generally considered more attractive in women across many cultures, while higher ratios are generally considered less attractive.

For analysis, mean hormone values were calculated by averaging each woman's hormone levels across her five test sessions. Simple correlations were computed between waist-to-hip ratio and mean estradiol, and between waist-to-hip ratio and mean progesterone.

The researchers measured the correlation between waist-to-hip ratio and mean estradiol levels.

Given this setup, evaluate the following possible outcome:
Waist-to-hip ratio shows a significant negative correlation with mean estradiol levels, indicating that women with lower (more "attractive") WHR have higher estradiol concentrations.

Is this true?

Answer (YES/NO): NO